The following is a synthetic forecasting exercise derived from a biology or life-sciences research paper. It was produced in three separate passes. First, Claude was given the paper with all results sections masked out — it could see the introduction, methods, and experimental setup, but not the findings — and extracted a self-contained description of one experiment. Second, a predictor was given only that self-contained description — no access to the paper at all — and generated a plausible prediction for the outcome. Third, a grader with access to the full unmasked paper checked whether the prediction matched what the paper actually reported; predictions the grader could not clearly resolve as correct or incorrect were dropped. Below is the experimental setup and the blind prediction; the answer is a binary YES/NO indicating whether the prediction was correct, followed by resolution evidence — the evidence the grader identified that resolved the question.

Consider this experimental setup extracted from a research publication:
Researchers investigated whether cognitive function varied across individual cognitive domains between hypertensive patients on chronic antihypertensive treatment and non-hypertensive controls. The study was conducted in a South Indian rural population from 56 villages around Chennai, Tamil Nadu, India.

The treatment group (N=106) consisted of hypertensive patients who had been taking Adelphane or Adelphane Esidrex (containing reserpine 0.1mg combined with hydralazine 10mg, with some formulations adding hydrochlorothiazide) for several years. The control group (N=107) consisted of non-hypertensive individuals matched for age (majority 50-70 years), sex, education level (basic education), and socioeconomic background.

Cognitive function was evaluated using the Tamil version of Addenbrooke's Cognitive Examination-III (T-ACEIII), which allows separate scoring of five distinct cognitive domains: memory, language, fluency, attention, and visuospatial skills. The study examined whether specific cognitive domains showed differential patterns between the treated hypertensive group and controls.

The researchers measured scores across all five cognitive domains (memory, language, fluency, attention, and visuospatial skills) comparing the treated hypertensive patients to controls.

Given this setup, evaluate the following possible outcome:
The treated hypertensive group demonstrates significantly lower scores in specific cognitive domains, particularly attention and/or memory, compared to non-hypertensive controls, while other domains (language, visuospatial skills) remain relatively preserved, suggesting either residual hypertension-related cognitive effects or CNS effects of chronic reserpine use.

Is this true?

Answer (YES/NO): NO